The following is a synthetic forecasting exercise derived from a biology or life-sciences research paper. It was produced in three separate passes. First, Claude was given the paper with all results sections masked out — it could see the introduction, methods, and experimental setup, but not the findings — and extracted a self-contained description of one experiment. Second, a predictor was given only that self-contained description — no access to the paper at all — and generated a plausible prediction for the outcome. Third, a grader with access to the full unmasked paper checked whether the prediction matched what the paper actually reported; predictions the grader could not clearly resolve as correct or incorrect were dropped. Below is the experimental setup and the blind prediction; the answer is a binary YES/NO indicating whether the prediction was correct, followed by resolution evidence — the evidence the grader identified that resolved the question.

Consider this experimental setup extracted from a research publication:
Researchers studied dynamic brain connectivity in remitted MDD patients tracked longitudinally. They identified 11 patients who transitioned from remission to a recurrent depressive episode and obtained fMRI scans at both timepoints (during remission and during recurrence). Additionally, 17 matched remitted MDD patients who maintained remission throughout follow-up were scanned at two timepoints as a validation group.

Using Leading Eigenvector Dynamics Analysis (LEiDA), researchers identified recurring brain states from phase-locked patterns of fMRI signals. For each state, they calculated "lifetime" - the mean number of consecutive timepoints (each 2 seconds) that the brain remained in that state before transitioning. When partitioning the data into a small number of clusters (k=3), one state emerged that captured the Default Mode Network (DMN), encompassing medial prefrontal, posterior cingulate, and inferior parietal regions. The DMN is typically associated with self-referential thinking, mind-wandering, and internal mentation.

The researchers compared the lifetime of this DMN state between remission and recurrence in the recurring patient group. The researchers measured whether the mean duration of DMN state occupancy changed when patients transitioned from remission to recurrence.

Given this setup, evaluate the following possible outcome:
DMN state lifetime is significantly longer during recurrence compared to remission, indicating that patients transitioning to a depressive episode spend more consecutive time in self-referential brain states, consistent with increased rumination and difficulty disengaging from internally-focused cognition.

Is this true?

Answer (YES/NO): YES